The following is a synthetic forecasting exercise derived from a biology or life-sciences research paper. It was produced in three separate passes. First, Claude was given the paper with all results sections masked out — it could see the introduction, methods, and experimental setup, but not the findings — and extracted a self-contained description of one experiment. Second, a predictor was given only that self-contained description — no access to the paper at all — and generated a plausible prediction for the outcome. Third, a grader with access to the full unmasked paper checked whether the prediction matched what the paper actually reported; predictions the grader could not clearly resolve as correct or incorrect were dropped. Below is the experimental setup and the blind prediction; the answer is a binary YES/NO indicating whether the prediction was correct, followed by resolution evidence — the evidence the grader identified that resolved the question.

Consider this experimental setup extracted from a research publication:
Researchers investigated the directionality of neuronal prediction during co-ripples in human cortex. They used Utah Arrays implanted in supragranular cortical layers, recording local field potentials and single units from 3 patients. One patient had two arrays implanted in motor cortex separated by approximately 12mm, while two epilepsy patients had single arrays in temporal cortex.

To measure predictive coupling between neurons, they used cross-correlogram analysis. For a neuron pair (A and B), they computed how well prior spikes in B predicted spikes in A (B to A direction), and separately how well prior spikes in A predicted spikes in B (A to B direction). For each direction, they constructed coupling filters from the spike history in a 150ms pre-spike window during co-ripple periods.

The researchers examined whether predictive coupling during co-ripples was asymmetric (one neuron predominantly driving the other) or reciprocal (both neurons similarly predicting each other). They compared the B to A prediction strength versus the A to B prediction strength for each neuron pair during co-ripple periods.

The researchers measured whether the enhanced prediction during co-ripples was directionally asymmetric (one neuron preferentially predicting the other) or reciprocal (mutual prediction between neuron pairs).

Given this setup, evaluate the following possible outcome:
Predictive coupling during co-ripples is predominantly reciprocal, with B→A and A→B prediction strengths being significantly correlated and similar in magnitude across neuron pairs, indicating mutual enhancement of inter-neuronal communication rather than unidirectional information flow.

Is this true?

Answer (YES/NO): NO